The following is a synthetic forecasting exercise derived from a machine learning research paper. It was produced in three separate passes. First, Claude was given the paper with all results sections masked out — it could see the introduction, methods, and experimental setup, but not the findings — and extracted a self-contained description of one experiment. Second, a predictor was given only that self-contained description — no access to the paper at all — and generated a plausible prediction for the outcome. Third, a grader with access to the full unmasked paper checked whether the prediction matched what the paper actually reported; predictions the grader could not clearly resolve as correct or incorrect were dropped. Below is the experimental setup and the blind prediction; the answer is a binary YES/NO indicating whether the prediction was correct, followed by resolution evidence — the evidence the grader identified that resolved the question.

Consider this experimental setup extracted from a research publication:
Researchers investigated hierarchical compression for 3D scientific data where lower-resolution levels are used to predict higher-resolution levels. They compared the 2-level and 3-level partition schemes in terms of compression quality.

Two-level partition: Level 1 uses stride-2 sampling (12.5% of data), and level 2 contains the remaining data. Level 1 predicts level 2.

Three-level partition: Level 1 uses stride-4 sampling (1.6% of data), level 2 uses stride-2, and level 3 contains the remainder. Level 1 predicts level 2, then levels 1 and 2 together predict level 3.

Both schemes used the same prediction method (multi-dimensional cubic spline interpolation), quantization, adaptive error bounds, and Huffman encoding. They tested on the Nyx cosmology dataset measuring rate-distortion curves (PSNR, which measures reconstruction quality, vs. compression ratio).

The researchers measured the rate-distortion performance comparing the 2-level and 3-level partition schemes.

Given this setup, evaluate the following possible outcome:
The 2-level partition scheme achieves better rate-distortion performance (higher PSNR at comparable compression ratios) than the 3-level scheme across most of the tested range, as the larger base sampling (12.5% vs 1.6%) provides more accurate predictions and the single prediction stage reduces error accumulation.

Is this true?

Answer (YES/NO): NO